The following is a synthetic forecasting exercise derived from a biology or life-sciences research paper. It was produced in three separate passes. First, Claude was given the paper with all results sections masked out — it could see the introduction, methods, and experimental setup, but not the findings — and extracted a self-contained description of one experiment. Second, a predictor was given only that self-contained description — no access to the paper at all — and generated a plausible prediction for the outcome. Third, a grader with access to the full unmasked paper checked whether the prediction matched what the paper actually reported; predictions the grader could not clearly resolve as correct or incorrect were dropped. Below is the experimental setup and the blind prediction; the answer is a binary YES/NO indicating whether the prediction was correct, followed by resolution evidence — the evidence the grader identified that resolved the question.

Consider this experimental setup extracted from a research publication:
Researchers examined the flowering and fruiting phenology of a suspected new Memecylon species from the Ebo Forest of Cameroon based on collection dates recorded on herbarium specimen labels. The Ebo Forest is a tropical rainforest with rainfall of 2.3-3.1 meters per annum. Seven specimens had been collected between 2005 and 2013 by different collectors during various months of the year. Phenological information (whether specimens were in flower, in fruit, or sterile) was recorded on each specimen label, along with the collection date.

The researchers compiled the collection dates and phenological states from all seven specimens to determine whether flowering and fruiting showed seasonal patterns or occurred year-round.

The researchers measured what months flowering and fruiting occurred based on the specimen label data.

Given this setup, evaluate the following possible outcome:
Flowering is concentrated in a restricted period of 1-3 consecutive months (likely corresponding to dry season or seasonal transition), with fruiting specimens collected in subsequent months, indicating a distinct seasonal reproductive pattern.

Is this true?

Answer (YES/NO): NO